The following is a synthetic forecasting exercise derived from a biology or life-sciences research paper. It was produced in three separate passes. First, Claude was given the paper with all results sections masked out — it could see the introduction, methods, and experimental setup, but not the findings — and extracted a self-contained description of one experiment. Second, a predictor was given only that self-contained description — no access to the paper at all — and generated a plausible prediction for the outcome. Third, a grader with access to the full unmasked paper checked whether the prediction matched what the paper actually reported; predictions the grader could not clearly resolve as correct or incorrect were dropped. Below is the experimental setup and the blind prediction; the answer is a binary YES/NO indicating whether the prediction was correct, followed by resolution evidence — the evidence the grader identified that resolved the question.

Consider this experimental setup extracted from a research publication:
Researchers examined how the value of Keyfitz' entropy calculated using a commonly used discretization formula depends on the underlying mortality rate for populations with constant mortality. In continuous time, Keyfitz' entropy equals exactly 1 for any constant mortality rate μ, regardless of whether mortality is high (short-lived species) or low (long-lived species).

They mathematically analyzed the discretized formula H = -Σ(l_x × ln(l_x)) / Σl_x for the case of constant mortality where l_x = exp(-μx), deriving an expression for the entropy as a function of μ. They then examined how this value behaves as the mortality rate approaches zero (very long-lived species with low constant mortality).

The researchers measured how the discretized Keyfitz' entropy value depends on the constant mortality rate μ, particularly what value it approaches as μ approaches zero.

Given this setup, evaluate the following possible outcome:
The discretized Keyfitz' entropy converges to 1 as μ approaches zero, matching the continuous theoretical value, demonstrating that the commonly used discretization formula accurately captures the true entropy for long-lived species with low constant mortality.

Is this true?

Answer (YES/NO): YES